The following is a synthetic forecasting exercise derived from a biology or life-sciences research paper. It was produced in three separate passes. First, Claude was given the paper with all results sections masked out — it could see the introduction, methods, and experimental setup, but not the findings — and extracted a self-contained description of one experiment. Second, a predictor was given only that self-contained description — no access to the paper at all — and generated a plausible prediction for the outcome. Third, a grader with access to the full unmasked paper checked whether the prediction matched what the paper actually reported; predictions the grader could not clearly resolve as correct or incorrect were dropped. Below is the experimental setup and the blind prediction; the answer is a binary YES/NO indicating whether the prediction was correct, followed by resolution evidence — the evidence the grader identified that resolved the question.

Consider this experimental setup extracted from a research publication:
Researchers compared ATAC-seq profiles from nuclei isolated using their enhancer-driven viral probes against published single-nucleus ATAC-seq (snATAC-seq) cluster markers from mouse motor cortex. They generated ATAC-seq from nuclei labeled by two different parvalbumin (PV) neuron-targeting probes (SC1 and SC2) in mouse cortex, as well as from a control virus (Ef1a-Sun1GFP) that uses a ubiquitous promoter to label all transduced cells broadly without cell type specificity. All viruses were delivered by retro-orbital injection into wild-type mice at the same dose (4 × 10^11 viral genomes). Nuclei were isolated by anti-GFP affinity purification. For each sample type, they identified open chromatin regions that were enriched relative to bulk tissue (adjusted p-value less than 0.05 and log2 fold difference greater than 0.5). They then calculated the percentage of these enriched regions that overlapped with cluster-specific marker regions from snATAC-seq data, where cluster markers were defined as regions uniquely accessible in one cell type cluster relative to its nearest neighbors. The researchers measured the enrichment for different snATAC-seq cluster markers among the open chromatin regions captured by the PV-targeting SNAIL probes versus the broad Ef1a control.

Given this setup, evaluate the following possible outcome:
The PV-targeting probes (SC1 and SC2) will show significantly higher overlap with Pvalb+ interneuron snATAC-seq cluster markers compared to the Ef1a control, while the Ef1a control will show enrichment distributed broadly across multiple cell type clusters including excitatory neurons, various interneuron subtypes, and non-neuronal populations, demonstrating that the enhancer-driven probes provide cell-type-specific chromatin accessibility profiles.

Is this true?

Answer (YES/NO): NO